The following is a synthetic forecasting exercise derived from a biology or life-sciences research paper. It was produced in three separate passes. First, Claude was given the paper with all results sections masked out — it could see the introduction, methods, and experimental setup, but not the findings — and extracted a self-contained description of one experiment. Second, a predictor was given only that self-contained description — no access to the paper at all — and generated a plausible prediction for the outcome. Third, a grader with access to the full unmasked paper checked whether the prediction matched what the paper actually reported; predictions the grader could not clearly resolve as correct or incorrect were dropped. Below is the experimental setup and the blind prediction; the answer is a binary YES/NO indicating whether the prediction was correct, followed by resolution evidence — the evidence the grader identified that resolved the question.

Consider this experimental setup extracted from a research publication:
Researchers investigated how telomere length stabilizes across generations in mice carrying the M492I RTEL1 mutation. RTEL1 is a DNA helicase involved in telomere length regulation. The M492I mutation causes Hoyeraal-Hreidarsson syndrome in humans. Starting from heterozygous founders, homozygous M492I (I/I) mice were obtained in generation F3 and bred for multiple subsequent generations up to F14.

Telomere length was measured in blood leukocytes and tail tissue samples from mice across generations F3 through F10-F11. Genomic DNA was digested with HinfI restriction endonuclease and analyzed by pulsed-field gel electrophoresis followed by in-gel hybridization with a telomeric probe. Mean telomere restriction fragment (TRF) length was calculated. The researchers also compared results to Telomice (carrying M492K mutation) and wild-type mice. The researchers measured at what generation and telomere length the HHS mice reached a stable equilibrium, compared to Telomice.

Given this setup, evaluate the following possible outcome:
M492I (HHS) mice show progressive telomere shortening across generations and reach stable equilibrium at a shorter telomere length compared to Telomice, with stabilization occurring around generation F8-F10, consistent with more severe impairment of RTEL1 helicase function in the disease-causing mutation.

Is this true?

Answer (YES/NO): NO